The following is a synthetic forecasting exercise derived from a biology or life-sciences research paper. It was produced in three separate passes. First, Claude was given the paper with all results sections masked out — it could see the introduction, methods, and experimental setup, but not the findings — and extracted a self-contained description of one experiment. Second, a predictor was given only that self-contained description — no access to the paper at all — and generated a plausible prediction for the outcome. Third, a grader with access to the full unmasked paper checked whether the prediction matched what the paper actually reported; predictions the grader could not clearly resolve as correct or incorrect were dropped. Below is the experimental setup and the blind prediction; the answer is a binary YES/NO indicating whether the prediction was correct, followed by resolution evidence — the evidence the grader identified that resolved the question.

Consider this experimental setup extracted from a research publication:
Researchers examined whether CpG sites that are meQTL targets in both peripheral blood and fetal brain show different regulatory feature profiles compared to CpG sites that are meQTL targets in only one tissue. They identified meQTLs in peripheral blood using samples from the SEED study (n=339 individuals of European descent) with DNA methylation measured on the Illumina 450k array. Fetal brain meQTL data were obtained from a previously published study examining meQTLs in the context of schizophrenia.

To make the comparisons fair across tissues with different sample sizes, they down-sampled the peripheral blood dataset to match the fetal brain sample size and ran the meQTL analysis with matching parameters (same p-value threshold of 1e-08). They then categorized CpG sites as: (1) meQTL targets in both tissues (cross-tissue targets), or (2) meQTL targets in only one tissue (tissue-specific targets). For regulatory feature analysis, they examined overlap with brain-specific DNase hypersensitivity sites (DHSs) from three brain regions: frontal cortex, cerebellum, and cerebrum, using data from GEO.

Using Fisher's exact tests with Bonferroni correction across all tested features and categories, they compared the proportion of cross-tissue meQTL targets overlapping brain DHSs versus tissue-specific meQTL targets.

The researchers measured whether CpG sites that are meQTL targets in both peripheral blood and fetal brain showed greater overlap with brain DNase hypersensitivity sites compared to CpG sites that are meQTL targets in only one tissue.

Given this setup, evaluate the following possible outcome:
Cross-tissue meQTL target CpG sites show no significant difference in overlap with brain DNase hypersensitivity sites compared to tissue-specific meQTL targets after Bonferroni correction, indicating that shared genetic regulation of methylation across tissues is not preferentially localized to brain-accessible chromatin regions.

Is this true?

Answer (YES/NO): NO